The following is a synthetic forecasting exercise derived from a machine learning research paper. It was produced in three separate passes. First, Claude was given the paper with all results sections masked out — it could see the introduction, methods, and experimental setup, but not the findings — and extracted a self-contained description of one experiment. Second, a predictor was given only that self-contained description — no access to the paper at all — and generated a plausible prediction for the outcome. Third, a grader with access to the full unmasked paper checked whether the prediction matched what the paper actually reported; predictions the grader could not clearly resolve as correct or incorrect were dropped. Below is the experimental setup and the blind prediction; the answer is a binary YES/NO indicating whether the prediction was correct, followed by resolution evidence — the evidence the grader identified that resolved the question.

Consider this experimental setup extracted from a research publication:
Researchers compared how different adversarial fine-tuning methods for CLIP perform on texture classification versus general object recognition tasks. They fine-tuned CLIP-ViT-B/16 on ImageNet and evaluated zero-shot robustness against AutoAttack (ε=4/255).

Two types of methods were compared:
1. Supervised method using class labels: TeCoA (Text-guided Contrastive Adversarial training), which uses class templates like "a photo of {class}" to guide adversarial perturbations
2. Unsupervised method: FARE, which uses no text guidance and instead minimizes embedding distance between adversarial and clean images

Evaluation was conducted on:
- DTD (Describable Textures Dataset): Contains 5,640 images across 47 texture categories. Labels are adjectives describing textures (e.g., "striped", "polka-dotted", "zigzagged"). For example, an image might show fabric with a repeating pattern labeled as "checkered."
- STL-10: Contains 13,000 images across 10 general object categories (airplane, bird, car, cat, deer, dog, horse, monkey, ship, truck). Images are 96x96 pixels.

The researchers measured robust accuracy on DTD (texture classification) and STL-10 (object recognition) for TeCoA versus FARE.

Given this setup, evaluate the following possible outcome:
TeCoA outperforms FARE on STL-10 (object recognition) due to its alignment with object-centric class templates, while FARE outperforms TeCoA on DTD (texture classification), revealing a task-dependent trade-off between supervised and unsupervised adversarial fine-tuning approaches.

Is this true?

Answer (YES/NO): YES